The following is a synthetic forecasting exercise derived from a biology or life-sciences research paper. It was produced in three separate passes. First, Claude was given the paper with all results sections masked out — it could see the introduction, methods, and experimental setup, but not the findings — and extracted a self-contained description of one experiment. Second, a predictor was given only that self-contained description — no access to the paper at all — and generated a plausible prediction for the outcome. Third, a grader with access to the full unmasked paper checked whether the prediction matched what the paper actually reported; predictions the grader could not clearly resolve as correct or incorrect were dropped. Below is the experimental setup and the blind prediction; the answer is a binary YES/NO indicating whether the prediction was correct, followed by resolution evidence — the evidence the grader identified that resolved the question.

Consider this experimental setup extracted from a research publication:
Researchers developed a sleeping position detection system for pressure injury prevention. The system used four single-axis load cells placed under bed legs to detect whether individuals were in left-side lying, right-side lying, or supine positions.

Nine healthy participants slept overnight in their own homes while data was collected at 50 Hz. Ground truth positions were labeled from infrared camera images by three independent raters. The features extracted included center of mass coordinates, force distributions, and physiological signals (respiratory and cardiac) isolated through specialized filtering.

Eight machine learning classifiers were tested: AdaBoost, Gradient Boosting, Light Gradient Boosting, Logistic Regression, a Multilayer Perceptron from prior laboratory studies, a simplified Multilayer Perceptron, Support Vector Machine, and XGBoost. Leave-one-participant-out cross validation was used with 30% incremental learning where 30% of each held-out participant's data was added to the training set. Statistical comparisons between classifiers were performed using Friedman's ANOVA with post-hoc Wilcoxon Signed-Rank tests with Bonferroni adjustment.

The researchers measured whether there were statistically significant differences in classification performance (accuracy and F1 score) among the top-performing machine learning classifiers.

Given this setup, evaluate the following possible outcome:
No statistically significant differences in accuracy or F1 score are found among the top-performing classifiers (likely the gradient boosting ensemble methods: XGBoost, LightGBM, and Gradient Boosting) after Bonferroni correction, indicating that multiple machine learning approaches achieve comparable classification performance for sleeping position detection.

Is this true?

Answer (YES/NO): NO